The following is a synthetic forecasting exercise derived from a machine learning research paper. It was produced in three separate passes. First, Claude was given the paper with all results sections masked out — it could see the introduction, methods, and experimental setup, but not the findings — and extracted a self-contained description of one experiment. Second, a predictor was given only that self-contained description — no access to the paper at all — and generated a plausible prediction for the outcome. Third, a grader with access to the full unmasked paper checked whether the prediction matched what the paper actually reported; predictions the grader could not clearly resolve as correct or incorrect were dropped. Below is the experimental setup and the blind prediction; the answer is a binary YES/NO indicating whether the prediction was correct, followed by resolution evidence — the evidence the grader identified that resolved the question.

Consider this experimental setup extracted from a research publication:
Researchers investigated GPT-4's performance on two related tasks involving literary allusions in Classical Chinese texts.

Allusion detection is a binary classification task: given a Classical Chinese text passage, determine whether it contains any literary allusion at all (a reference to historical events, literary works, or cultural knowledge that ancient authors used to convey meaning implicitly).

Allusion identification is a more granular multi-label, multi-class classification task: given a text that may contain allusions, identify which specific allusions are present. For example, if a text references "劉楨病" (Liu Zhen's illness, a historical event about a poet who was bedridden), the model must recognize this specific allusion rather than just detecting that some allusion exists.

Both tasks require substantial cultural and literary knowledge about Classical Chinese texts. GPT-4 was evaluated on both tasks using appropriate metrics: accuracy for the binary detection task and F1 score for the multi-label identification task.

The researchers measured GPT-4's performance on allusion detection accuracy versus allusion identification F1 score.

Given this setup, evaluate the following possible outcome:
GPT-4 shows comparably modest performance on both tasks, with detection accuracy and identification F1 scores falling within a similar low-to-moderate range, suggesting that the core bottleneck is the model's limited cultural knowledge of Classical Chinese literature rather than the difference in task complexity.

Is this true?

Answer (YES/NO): NO